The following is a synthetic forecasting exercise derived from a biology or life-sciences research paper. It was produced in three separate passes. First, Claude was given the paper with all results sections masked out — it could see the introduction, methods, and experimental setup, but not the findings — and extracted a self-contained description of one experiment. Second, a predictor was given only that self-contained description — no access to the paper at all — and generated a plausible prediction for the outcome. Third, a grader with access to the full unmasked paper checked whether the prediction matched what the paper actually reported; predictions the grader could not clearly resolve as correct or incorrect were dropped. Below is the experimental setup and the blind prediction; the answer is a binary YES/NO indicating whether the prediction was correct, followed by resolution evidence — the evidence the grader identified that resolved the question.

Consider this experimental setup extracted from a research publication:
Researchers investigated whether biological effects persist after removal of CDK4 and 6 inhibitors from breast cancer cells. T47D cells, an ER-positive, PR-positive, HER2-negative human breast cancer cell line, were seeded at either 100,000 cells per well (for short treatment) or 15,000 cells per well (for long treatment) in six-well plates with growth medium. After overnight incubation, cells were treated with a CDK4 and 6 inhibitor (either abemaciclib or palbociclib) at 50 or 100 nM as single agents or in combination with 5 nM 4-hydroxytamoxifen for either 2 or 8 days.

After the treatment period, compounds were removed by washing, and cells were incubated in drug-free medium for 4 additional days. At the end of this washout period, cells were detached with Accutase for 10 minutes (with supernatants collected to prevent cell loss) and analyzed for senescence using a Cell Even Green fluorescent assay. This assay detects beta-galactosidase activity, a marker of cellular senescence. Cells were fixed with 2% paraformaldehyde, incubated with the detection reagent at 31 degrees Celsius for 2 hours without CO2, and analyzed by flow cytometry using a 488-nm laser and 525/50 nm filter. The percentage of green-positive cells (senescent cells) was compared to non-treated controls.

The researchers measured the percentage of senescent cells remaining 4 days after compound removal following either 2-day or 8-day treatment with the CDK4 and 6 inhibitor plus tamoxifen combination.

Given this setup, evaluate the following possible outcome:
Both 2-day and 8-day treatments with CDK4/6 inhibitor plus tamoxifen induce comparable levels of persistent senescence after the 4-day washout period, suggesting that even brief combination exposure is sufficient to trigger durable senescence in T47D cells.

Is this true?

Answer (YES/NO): NO